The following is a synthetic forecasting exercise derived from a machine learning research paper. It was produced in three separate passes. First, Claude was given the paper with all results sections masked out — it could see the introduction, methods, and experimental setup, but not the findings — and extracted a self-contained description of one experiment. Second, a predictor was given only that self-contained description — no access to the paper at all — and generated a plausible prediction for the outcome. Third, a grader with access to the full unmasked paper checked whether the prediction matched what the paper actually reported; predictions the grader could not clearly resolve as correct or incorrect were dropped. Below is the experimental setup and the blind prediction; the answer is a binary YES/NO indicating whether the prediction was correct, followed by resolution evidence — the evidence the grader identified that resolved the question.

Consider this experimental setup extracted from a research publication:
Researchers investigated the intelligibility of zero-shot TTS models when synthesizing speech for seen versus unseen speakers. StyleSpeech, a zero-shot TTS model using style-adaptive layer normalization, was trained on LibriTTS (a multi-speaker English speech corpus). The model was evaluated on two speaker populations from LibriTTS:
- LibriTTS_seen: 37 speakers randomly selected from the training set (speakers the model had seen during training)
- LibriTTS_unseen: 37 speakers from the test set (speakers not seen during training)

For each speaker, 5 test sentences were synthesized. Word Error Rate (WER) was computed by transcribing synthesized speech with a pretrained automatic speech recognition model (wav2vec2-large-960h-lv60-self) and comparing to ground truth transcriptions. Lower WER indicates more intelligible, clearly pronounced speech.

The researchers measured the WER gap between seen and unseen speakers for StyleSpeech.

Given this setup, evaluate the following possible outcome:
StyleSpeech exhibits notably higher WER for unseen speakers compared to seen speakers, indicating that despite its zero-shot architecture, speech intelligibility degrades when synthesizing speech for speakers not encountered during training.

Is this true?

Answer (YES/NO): YES